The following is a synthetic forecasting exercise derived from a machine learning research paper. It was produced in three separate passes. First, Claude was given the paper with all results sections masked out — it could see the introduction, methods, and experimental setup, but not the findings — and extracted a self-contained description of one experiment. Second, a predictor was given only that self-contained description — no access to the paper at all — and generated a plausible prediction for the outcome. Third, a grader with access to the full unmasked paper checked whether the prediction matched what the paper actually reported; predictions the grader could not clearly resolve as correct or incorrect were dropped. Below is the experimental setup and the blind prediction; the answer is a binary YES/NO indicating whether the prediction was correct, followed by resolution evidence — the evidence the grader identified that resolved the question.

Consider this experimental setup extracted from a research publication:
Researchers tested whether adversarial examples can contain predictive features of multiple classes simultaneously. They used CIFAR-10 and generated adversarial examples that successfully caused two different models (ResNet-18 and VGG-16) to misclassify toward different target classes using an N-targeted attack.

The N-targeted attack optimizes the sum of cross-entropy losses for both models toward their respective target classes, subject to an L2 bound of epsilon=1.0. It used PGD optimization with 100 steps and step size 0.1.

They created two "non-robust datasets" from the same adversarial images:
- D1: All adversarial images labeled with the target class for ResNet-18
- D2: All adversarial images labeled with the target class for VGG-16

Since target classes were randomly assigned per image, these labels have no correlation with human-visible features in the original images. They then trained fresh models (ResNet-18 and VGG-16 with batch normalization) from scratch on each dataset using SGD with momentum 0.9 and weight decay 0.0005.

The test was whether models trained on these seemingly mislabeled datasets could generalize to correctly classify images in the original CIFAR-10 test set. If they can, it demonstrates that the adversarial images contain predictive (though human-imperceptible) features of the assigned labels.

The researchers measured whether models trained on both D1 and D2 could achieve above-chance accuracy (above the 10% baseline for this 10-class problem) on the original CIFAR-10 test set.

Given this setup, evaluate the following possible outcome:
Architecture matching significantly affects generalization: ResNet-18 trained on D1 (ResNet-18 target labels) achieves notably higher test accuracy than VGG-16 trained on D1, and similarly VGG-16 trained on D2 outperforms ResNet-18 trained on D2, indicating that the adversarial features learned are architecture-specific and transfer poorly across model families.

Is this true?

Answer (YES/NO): NO